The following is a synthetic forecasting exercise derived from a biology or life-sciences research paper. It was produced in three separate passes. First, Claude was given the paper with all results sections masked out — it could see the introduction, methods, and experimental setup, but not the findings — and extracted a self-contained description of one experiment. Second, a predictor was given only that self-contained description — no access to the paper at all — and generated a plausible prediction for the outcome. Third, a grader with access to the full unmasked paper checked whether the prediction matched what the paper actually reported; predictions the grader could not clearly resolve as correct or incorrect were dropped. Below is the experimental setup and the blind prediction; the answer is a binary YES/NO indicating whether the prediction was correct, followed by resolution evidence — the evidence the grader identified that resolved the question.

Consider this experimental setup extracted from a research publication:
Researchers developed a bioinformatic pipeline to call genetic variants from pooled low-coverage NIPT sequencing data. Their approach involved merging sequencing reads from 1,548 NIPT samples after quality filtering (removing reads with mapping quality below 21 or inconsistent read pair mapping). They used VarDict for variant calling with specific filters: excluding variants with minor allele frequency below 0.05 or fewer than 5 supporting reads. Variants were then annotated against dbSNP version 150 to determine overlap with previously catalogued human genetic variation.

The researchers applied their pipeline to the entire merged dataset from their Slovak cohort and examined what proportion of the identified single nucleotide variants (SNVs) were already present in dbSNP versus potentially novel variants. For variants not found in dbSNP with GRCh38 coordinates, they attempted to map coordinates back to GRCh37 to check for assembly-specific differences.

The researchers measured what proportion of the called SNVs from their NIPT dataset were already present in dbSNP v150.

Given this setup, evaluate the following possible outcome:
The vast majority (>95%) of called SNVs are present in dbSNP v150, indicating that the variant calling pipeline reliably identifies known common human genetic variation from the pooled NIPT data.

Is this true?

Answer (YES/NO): YES